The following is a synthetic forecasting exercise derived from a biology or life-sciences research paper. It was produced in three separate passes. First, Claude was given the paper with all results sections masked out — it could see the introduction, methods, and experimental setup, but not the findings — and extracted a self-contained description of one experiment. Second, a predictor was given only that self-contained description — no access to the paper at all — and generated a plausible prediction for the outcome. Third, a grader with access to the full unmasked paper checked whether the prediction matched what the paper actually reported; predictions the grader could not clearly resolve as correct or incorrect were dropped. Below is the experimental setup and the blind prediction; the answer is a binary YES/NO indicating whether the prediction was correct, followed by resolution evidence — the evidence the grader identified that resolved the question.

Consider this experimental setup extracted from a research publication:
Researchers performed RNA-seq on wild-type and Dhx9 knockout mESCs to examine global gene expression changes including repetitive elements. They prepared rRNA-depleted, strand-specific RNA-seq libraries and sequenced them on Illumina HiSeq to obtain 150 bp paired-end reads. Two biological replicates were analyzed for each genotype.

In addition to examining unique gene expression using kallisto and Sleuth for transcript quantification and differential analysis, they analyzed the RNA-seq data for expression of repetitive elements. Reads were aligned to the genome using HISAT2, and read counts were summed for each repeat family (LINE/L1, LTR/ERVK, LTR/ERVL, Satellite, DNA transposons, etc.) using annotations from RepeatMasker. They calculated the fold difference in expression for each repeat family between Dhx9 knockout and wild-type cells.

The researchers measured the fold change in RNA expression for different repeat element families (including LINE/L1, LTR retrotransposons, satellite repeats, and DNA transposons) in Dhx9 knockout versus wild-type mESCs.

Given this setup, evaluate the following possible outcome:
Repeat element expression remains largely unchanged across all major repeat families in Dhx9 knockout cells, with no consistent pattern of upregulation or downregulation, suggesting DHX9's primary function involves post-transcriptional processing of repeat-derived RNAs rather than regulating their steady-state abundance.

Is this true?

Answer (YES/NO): NO